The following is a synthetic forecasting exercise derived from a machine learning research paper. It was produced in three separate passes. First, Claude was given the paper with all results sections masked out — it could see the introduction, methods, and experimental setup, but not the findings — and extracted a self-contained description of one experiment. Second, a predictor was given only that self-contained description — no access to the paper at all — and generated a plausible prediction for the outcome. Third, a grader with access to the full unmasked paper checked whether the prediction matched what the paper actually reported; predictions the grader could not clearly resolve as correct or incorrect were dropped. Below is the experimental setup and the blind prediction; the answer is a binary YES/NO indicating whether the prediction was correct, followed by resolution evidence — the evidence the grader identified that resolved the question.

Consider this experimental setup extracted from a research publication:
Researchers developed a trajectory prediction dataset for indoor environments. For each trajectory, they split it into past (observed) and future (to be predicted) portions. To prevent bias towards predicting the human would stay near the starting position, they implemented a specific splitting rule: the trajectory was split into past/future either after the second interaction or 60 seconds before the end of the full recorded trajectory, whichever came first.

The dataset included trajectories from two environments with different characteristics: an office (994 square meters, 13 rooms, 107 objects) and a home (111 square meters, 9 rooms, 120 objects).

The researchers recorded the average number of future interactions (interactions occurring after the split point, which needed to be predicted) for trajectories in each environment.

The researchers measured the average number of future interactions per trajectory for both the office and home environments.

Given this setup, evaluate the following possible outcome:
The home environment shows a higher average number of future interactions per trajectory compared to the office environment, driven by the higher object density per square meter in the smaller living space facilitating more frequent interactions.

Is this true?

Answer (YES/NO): NO